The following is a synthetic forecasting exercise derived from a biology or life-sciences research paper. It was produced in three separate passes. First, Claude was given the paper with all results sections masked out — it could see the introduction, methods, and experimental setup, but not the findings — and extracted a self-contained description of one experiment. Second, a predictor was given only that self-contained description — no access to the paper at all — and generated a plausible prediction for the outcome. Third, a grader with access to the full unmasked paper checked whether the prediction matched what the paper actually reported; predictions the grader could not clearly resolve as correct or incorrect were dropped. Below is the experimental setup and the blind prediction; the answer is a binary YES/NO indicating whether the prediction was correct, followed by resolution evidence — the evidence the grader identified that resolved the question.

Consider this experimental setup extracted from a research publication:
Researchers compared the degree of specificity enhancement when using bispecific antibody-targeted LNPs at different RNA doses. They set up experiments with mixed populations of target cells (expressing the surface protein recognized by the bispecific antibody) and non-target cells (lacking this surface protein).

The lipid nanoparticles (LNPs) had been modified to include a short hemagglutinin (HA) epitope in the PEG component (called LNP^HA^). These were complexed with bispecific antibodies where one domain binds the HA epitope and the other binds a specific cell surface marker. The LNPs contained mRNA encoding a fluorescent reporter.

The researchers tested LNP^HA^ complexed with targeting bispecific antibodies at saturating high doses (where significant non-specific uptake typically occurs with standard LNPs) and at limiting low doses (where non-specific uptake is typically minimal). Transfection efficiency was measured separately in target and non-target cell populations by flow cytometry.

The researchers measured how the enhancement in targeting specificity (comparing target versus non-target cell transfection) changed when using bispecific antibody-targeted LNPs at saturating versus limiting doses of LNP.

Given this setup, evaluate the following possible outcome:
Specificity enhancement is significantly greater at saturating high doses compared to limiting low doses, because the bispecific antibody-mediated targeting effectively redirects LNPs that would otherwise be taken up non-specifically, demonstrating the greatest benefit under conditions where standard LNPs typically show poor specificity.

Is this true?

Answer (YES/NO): NO